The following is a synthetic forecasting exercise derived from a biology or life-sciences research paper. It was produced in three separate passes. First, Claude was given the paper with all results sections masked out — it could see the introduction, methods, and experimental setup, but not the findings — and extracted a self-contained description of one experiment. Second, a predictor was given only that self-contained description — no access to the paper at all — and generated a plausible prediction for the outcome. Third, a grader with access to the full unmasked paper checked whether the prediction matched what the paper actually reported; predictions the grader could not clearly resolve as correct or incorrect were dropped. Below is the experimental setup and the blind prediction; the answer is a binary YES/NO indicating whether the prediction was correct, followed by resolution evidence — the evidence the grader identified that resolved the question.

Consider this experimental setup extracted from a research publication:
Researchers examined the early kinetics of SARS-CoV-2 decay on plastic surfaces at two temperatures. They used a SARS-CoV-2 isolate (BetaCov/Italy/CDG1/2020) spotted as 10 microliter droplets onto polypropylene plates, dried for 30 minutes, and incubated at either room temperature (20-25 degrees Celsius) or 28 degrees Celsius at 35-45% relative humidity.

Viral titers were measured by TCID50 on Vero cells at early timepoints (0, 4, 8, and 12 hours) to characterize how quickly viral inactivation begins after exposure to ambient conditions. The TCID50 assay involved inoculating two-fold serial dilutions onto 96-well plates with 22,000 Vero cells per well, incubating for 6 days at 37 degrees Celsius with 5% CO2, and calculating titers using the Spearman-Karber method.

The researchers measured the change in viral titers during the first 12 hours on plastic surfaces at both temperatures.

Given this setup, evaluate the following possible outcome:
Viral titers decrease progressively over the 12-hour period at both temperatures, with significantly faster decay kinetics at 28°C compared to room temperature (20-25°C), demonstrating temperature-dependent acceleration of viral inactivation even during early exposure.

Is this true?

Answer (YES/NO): NO